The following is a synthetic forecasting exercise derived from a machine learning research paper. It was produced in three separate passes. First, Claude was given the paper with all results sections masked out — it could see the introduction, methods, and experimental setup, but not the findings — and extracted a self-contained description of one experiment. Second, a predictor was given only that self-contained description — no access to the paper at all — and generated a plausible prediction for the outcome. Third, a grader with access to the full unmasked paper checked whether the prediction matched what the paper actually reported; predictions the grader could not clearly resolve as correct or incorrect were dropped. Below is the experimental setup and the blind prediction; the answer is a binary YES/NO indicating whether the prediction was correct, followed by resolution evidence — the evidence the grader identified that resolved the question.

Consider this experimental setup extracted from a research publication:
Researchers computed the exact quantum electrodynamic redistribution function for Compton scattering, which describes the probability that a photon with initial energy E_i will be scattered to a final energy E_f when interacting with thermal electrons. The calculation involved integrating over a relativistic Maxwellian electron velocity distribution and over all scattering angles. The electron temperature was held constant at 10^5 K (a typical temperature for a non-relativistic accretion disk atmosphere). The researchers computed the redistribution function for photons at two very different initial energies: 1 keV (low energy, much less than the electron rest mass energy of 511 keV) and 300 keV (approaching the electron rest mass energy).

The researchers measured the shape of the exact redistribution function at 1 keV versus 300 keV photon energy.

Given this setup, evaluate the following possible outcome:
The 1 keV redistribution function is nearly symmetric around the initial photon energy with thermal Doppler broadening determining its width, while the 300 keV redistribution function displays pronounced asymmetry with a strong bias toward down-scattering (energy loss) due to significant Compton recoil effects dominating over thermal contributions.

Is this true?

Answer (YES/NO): NO